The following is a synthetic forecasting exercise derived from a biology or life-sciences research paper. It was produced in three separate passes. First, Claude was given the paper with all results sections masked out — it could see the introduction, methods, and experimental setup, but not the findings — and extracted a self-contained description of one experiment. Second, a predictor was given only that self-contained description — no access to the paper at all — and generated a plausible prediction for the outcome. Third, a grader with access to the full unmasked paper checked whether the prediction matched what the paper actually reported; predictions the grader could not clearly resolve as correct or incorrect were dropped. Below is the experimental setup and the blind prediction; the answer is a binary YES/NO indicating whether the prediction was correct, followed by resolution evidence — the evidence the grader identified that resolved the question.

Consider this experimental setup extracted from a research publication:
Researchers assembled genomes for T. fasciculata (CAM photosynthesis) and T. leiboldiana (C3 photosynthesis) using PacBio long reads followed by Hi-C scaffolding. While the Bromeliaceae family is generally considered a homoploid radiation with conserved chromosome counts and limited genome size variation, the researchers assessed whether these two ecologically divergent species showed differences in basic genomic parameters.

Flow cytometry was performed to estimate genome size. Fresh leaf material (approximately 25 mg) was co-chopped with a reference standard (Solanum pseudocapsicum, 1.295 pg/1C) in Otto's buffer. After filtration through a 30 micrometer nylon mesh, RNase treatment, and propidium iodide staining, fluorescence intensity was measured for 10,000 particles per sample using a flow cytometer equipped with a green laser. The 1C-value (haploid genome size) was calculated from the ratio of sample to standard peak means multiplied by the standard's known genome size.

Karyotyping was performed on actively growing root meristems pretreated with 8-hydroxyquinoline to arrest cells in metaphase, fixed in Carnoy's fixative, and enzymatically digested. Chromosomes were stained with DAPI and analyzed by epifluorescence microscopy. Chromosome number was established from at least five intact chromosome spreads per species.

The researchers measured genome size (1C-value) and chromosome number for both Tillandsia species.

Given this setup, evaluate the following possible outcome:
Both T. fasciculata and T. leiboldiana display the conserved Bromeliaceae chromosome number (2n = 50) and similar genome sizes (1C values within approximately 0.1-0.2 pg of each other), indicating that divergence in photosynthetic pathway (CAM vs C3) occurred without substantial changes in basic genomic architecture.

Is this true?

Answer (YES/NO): NO